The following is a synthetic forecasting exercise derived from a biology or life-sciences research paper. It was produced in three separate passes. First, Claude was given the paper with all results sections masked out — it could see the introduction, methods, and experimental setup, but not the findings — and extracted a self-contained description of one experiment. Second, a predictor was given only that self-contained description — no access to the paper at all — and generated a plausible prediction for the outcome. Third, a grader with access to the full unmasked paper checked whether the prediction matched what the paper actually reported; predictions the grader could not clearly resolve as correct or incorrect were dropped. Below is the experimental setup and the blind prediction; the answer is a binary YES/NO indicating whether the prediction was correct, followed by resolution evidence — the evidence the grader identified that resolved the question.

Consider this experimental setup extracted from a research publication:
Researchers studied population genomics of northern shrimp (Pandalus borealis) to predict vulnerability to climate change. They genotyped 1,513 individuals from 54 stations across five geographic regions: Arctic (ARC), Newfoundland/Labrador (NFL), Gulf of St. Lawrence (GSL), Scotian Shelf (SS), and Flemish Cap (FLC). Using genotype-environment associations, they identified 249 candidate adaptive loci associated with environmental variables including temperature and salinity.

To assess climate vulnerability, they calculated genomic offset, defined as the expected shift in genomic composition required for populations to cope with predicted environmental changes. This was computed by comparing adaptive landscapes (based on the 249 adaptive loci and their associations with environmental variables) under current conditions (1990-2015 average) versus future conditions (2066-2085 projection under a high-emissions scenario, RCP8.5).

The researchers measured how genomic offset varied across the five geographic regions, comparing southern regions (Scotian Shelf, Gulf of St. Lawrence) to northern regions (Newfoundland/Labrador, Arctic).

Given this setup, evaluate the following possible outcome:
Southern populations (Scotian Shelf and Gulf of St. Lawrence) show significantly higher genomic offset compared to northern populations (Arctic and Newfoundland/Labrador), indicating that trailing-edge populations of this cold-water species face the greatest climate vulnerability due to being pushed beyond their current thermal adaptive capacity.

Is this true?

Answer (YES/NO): YES